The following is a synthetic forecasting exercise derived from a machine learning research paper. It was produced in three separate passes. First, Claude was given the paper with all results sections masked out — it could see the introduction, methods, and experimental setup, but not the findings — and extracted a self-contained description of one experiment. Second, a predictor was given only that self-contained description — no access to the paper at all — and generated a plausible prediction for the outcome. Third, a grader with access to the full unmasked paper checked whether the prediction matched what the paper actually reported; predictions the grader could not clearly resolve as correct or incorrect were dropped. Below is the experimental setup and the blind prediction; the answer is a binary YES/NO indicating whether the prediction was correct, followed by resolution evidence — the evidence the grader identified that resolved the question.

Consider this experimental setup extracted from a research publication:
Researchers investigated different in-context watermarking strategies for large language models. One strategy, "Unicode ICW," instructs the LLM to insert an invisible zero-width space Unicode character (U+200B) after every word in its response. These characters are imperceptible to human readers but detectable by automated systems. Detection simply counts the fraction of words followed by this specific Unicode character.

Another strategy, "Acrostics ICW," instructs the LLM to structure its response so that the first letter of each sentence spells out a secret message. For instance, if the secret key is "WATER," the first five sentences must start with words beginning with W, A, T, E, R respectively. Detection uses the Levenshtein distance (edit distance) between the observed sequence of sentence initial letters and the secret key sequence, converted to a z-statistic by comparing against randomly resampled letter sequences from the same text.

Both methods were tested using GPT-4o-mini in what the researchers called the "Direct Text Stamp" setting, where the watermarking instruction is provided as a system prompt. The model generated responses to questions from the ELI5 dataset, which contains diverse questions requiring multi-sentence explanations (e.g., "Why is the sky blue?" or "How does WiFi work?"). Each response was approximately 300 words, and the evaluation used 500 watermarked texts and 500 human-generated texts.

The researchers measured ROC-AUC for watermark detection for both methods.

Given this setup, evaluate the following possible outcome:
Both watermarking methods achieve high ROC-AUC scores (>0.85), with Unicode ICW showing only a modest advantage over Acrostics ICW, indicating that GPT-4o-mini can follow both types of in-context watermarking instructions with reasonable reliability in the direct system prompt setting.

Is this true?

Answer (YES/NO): NO